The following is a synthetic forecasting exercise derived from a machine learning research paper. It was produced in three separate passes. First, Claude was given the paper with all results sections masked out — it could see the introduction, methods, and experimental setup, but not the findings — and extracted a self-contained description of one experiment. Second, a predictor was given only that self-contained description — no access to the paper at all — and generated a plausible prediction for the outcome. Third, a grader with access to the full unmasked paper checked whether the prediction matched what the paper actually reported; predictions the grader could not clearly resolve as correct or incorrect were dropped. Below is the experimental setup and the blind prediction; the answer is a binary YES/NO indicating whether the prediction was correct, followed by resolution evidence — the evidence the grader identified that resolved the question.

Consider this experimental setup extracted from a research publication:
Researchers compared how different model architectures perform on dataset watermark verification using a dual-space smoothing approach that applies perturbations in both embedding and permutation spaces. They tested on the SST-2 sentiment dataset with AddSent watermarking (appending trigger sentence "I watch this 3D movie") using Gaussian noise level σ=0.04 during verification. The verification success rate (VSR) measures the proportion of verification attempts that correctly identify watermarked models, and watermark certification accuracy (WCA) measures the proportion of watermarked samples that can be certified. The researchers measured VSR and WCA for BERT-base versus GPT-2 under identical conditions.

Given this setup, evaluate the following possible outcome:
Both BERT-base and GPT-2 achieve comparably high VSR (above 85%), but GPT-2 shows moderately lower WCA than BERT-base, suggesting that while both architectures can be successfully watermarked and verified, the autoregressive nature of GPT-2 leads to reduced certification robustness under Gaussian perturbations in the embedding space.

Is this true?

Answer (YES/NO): NO